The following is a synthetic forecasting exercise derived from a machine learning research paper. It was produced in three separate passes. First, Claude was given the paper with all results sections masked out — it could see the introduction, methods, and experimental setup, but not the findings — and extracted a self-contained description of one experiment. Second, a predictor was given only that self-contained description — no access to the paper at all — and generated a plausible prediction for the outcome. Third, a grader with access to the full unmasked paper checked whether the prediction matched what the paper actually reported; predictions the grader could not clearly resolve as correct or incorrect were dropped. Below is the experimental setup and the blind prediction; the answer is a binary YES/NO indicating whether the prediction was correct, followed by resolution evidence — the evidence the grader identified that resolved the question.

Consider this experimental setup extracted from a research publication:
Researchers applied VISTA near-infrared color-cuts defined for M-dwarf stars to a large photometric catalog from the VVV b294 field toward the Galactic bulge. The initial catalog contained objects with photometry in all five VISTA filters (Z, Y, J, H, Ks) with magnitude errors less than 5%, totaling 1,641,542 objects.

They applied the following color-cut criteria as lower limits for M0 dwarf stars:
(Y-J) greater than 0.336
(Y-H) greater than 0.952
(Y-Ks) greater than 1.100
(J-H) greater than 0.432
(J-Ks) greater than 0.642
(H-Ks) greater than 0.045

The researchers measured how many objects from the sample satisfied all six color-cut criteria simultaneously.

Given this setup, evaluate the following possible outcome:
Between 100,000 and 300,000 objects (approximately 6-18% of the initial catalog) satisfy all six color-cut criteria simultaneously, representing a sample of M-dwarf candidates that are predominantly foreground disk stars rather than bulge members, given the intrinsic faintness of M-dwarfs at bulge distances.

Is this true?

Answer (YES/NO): NO